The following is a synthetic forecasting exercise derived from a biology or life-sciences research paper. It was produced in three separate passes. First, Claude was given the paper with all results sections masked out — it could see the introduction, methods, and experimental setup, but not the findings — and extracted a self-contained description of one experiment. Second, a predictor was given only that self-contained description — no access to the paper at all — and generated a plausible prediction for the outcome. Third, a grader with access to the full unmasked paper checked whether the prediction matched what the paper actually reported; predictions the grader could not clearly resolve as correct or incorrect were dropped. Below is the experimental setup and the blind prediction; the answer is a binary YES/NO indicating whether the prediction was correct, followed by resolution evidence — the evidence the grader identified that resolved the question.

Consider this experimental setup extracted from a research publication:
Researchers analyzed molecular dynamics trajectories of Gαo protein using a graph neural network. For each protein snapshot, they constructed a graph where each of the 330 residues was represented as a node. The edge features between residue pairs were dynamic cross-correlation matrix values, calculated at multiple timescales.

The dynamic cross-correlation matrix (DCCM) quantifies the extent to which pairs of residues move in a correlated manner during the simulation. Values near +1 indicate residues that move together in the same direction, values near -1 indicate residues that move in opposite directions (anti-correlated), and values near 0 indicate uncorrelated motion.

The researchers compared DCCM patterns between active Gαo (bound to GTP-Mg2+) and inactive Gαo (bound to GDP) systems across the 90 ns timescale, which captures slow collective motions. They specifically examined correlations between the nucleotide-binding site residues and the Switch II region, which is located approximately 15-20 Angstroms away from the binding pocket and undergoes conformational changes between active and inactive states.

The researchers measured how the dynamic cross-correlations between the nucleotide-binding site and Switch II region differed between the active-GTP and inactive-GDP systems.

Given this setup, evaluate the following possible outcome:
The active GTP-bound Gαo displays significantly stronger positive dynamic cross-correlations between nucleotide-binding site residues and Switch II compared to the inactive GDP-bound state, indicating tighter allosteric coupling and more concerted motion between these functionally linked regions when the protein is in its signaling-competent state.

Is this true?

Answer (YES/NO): YES